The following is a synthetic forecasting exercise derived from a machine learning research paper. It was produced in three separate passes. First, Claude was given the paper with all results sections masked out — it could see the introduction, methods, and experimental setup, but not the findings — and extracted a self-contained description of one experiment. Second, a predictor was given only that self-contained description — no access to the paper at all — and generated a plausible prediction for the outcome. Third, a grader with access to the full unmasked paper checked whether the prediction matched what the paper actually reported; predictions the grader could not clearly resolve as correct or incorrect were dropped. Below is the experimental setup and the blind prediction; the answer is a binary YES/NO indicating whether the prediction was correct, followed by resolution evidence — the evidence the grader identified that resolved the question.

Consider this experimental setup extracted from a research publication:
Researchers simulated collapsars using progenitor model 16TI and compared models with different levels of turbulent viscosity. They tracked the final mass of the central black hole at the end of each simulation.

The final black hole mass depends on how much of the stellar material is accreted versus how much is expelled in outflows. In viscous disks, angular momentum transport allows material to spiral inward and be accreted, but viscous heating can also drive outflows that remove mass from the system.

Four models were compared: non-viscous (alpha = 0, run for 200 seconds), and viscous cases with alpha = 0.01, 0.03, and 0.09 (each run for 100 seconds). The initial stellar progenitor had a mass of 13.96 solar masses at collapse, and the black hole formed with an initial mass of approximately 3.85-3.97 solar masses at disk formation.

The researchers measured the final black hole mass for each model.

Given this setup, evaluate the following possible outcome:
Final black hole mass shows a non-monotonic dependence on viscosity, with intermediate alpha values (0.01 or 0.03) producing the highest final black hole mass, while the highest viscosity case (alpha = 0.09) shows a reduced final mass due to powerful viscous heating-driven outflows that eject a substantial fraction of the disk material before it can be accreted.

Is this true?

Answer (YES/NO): NO